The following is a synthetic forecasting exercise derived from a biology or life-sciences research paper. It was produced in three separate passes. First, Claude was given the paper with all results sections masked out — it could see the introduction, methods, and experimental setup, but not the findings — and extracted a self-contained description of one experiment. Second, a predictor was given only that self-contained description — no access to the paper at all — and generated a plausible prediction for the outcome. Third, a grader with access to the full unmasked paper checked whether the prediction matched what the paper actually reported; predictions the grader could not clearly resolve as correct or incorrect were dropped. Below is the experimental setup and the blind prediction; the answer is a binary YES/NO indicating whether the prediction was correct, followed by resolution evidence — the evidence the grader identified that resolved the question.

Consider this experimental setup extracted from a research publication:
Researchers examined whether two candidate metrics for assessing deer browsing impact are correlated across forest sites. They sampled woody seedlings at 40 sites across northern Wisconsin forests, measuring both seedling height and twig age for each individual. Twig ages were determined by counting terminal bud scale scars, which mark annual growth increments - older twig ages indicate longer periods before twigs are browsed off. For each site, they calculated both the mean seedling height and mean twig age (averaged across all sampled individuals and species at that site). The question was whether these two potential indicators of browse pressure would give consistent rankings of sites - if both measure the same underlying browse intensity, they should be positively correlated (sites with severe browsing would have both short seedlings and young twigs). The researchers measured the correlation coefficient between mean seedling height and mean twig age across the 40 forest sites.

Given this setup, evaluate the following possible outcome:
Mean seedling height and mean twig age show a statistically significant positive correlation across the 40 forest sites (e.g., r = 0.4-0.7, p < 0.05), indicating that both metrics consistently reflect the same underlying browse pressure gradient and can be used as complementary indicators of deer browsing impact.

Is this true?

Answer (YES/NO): NO